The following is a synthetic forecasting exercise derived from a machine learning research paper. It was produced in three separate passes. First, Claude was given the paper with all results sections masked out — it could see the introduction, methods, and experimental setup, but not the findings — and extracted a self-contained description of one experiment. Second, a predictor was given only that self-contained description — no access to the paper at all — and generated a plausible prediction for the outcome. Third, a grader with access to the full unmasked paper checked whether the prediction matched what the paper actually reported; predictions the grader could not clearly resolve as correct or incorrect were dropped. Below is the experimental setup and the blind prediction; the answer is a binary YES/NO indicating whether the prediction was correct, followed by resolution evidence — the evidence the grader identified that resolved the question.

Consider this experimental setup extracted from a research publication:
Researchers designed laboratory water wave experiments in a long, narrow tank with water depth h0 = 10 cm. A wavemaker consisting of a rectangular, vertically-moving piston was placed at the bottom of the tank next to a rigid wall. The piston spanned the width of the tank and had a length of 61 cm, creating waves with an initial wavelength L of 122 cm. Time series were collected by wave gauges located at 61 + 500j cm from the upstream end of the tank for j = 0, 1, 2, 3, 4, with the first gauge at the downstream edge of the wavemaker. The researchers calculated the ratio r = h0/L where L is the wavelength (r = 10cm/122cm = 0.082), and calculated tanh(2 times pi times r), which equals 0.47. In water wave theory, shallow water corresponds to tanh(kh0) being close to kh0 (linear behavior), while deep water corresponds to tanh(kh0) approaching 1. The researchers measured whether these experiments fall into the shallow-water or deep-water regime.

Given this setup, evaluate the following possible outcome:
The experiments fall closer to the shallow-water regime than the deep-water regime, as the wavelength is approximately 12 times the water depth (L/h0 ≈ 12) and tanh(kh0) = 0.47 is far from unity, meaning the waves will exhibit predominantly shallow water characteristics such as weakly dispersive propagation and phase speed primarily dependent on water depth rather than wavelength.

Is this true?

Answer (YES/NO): NO